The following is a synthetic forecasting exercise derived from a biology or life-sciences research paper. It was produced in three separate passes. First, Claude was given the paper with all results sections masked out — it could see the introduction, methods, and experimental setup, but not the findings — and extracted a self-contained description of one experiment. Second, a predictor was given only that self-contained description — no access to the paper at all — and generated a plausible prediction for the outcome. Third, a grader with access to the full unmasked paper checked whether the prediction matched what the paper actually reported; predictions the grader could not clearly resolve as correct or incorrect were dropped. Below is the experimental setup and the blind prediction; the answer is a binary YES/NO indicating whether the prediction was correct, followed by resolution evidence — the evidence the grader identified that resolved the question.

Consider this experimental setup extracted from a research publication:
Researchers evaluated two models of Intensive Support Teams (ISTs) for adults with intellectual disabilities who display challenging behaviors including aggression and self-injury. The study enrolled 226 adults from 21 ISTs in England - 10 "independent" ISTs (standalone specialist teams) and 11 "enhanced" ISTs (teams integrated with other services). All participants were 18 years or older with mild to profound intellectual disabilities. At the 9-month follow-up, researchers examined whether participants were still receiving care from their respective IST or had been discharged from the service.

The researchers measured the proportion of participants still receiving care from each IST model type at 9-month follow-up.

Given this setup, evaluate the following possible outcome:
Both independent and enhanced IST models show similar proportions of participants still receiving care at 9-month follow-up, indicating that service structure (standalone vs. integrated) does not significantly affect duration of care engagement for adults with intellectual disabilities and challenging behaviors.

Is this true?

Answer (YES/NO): NO